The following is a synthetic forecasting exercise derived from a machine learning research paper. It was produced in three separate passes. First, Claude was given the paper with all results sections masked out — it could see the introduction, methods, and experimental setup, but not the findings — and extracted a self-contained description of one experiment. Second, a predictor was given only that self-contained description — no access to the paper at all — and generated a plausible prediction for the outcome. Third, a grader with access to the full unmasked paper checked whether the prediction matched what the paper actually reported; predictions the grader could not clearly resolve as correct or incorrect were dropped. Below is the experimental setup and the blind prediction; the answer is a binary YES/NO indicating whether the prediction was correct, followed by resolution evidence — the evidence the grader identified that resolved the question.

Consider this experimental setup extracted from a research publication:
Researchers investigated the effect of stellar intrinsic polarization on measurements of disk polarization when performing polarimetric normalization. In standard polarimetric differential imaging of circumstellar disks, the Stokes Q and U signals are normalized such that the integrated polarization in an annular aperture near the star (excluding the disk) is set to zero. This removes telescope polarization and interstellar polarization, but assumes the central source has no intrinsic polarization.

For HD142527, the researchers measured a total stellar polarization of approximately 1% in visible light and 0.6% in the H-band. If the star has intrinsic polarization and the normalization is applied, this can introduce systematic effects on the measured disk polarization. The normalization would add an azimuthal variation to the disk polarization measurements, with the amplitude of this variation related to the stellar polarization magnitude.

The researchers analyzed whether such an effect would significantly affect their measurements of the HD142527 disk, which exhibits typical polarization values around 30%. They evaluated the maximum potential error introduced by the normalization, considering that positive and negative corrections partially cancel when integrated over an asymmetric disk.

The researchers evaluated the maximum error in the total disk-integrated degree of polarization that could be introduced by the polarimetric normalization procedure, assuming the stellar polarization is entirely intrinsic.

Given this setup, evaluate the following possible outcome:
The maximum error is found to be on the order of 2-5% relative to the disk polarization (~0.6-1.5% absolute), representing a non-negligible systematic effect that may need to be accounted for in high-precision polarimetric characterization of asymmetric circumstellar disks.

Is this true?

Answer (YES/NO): NO